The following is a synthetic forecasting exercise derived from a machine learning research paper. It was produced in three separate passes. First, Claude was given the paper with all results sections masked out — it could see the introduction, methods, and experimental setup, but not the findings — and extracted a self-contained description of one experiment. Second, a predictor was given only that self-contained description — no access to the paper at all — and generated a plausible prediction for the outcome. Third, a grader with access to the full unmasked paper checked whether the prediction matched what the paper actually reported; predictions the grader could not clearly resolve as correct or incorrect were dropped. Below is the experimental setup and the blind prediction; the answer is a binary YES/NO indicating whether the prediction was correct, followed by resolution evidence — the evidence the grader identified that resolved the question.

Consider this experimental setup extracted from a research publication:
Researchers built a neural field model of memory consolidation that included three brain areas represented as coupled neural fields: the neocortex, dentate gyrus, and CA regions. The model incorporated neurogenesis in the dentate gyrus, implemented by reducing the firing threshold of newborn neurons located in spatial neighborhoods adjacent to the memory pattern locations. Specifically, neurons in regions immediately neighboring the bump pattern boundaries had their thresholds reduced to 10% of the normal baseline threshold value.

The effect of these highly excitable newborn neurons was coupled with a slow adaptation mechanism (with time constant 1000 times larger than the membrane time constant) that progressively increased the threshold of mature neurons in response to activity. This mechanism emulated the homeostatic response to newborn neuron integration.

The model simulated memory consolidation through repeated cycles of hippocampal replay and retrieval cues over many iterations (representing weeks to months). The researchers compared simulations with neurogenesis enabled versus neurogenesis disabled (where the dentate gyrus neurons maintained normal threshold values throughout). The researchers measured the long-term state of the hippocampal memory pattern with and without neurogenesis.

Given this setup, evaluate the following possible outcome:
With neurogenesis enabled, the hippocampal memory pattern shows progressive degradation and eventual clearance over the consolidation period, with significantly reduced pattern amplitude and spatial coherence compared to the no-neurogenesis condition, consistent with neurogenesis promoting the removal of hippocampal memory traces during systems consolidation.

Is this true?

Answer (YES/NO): YES